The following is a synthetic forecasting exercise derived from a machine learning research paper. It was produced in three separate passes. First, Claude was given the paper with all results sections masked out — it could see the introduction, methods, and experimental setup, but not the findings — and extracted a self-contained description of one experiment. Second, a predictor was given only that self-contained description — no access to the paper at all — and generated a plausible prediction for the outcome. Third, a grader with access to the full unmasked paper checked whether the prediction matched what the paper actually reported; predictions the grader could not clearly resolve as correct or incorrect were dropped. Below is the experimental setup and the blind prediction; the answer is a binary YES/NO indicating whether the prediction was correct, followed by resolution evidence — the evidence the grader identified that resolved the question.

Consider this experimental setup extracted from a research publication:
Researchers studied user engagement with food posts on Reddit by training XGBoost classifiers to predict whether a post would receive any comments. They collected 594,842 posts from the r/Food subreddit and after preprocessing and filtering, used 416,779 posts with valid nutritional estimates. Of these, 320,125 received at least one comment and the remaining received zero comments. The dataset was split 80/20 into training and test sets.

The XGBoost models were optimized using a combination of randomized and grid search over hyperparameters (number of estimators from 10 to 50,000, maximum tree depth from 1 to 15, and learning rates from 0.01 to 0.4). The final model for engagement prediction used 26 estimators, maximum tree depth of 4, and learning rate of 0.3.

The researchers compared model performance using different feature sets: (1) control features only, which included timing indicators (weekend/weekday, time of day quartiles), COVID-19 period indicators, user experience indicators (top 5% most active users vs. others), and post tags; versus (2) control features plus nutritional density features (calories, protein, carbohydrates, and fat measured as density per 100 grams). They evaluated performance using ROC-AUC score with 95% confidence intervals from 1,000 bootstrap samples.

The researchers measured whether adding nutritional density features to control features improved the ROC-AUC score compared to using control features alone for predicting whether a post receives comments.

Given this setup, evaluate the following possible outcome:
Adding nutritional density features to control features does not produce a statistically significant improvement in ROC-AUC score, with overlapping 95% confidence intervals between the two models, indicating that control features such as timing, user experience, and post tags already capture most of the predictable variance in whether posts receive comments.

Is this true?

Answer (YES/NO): NO